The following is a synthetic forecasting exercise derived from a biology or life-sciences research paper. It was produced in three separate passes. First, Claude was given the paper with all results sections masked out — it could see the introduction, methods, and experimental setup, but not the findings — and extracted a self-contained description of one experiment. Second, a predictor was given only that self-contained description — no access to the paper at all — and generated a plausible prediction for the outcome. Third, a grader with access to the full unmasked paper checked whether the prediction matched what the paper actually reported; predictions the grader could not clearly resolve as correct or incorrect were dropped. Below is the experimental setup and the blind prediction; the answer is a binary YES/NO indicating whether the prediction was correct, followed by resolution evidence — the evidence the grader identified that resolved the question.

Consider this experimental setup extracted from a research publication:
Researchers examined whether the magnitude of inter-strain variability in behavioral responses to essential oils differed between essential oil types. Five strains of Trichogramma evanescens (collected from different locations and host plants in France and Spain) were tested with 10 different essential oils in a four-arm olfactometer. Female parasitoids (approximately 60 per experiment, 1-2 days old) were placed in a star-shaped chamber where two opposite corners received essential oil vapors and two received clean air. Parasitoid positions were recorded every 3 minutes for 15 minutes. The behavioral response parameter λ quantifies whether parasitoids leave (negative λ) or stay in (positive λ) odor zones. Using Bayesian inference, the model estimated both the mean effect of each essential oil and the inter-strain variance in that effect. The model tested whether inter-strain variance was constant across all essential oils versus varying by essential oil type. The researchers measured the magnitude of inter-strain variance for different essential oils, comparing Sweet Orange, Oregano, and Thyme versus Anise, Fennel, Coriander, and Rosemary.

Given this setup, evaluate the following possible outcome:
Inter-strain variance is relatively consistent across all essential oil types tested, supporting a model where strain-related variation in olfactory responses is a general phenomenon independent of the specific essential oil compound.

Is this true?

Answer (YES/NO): NO